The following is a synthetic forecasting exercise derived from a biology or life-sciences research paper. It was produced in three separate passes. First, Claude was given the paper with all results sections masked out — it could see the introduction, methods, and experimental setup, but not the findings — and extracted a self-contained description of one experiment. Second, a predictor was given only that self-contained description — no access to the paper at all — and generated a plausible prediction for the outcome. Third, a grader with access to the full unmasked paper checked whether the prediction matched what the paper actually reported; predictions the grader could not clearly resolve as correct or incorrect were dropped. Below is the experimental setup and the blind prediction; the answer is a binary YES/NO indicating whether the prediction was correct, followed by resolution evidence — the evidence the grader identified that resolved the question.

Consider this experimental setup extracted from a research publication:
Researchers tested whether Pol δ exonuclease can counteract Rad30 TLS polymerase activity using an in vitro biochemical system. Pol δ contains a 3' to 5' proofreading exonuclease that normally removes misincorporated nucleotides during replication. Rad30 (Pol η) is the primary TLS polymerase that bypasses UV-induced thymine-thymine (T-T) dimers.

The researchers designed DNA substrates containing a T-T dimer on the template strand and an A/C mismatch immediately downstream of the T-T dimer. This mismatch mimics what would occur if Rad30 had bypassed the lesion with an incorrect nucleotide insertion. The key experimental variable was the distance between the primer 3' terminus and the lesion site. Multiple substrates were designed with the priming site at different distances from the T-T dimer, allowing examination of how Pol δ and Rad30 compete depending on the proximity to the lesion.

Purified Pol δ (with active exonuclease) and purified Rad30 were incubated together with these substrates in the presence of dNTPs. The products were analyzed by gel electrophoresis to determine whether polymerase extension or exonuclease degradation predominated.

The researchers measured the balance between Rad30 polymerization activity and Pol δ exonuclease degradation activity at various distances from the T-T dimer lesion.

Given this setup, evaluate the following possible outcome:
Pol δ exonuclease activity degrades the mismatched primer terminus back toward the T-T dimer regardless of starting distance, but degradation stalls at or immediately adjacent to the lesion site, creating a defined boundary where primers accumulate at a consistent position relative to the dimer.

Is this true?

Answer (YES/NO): NO